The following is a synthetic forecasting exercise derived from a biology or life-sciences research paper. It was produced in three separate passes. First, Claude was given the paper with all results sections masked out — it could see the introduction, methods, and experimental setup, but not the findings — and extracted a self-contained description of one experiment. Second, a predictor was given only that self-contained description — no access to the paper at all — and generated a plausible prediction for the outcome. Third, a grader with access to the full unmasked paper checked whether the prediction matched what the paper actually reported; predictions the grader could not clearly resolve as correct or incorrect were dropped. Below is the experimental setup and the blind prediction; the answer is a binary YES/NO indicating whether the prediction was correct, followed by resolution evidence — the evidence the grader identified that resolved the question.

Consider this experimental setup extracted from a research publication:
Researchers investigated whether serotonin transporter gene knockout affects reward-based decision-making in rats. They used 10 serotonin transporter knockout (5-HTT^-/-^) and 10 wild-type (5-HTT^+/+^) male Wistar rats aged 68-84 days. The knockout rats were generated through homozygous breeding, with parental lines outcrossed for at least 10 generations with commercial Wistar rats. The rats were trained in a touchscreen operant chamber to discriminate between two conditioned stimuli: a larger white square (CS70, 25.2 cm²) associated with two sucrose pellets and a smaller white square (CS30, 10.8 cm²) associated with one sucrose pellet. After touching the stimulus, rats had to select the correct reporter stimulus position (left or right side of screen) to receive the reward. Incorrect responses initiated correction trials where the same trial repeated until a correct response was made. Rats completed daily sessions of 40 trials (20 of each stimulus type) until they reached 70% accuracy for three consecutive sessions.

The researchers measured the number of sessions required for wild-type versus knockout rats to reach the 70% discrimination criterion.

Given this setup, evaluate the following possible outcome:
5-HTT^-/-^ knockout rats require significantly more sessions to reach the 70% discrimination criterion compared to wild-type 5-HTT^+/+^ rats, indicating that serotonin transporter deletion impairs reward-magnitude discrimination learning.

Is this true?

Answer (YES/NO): NO